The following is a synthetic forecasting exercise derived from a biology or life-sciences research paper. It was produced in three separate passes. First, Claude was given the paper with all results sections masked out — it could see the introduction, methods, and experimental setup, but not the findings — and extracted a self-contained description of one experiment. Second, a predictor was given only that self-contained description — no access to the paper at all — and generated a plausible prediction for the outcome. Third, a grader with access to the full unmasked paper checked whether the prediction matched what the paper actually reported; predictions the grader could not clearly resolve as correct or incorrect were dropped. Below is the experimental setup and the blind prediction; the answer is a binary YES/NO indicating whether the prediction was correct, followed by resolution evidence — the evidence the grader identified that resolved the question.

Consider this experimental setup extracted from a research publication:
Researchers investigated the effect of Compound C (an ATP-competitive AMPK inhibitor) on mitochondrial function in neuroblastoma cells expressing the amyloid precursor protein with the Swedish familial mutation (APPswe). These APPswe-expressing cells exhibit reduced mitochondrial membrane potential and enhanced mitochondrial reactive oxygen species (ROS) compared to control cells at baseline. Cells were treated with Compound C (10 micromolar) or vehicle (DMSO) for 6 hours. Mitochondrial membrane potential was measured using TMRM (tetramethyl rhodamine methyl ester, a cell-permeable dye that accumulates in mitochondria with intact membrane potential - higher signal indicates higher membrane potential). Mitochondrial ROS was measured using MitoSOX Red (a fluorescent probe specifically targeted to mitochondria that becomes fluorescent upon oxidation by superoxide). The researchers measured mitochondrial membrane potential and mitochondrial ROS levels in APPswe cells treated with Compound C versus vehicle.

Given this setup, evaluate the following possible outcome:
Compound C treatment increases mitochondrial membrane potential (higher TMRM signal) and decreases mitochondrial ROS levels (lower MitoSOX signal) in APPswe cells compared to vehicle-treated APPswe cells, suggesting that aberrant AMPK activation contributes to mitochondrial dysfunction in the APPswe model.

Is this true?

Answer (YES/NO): NO